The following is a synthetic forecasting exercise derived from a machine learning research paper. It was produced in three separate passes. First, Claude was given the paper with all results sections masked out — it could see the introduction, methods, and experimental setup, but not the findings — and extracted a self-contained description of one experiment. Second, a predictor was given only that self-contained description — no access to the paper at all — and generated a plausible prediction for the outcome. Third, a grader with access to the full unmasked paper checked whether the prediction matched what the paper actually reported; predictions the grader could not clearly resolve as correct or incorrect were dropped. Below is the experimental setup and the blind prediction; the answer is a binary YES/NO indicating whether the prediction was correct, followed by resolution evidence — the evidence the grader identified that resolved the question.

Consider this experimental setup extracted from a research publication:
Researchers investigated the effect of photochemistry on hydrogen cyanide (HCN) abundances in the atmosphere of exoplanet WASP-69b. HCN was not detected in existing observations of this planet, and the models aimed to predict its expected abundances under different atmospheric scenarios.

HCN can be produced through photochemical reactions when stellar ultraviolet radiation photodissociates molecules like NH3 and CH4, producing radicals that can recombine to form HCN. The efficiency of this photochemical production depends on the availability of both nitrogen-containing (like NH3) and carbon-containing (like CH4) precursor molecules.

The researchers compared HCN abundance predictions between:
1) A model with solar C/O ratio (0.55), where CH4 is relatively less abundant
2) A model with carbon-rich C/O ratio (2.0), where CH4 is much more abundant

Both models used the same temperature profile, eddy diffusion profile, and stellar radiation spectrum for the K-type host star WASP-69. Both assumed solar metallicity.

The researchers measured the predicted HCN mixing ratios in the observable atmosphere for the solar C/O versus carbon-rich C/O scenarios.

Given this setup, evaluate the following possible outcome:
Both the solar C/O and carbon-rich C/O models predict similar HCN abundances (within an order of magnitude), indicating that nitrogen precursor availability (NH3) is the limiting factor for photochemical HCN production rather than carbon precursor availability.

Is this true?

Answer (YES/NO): NO